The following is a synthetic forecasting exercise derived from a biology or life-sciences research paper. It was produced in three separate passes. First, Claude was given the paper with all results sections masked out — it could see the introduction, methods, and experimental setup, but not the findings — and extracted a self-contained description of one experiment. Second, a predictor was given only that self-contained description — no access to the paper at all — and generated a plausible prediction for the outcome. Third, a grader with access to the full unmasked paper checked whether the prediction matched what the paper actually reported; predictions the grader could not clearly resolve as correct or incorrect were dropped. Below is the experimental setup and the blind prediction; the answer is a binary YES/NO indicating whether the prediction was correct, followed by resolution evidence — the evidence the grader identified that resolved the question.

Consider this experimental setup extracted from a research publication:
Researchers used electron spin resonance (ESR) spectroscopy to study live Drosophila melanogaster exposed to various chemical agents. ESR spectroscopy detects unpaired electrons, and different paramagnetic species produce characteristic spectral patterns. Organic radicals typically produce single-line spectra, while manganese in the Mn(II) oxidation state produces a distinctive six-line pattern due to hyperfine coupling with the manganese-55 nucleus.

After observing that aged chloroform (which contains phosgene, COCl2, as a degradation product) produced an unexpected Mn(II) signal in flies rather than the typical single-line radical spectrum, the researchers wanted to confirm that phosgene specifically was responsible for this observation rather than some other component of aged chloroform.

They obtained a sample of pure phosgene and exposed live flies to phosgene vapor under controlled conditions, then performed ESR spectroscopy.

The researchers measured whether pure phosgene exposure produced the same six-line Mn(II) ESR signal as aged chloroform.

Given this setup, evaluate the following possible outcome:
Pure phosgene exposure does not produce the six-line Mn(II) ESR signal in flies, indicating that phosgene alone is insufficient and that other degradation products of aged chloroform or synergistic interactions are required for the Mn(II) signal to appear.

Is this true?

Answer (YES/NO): NO